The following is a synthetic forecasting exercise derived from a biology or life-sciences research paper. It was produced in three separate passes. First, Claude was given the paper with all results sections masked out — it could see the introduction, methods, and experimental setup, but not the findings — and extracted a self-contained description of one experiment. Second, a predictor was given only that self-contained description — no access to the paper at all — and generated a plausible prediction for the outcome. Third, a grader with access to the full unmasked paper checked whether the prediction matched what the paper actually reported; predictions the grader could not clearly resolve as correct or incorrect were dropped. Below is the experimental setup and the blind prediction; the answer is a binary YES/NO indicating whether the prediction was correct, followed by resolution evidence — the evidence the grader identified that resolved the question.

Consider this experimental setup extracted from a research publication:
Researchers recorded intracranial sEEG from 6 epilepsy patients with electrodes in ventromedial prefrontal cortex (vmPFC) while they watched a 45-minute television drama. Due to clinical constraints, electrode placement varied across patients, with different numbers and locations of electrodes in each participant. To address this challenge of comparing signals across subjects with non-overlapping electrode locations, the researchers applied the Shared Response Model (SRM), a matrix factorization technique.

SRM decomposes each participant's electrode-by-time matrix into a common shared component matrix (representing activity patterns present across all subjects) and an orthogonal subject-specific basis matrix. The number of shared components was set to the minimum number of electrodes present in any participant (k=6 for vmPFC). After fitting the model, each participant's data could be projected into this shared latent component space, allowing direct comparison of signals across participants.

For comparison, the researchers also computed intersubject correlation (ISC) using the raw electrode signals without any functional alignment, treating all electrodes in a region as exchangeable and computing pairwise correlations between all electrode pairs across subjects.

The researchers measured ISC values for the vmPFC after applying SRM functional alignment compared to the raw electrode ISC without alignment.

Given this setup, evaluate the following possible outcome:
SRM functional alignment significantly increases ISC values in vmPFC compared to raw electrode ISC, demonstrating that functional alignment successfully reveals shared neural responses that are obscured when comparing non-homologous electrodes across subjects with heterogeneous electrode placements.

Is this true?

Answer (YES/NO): NO